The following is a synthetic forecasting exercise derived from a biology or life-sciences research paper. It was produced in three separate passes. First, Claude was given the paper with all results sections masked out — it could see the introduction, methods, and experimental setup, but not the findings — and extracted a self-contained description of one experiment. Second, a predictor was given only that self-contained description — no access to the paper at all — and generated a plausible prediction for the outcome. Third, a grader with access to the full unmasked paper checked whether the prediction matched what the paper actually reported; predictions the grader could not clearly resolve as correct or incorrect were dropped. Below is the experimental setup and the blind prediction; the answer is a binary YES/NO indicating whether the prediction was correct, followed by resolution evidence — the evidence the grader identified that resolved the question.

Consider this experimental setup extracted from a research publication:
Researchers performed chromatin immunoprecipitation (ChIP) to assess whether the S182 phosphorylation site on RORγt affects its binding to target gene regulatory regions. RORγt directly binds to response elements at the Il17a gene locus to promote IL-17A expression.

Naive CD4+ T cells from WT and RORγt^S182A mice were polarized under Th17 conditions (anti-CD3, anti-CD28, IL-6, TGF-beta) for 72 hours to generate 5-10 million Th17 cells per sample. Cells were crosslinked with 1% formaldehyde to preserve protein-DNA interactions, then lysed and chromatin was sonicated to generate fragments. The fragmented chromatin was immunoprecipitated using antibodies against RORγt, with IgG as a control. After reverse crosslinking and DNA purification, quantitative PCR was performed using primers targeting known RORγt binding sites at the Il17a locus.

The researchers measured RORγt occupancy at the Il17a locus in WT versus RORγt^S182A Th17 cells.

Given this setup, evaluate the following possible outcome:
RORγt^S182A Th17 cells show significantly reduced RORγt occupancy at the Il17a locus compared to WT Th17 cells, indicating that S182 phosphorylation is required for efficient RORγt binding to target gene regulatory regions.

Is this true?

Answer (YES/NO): NO